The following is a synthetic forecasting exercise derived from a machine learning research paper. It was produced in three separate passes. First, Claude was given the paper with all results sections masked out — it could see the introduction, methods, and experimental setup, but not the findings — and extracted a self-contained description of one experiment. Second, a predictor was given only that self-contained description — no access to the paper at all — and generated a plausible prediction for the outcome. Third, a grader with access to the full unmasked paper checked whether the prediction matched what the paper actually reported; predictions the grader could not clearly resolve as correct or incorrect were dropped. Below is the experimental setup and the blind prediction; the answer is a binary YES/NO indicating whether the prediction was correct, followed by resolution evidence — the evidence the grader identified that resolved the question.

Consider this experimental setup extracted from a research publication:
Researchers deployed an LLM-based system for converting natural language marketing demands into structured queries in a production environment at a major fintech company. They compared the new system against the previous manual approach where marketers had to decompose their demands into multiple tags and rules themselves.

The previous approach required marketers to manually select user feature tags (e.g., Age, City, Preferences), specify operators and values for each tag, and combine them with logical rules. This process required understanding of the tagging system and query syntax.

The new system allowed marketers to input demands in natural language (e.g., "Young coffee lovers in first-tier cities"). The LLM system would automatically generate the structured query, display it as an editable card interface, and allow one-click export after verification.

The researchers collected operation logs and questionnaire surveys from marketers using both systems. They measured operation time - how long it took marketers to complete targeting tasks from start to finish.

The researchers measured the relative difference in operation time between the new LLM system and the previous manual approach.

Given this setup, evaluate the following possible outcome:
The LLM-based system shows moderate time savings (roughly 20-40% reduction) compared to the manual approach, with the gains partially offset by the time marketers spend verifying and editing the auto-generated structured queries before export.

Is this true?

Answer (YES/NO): NO